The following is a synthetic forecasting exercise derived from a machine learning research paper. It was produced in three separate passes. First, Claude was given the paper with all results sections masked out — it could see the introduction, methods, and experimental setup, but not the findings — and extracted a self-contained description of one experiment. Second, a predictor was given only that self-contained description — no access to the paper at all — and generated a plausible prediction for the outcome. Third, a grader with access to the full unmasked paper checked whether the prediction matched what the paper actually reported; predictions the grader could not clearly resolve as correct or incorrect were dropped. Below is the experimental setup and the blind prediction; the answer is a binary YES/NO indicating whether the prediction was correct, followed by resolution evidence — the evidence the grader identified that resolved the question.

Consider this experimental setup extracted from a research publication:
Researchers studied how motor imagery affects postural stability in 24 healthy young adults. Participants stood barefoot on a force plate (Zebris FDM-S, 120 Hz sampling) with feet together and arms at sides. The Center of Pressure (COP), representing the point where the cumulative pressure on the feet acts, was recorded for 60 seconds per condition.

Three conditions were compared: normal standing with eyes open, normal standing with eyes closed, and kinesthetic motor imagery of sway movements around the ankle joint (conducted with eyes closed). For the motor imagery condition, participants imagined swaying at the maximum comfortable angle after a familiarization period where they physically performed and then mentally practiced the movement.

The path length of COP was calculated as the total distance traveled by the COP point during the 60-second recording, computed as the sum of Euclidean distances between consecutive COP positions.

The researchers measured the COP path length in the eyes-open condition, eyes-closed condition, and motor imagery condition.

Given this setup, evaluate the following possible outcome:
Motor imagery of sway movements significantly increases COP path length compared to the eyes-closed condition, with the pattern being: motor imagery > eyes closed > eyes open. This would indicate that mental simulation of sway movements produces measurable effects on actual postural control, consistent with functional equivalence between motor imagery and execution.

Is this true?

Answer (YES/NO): YES